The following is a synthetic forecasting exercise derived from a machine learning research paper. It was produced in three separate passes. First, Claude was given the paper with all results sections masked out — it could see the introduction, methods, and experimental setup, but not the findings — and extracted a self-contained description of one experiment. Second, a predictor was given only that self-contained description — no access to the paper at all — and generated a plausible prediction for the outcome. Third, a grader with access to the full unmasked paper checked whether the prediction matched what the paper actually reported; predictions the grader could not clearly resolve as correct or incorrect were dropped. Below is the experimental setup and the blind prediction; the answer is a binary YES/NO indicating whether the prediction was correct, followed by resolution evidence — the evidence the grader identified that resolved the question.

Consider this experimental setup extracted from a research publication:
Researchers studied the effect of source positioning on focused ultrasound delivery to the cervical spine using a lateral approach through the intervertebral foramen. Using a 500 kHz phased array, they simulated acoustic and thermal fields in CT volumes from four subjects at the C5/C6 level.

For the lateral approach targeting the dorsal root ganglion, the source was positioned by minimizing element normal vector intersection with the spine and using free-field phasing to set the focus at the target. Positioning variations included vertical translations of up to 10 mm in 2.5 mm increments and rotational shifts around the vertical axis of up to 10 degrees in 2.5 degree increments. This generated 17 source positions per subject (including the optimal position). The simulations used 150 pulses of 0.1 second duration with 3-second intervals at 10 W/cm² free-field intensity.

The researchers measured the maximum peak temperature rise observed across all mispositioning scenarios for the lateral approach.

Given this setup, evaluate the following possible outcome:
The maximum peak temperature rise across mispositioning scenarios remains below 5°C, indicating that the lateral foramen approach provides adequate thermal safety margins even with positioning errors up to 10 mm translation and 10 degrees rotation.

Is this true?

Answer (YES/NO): YES